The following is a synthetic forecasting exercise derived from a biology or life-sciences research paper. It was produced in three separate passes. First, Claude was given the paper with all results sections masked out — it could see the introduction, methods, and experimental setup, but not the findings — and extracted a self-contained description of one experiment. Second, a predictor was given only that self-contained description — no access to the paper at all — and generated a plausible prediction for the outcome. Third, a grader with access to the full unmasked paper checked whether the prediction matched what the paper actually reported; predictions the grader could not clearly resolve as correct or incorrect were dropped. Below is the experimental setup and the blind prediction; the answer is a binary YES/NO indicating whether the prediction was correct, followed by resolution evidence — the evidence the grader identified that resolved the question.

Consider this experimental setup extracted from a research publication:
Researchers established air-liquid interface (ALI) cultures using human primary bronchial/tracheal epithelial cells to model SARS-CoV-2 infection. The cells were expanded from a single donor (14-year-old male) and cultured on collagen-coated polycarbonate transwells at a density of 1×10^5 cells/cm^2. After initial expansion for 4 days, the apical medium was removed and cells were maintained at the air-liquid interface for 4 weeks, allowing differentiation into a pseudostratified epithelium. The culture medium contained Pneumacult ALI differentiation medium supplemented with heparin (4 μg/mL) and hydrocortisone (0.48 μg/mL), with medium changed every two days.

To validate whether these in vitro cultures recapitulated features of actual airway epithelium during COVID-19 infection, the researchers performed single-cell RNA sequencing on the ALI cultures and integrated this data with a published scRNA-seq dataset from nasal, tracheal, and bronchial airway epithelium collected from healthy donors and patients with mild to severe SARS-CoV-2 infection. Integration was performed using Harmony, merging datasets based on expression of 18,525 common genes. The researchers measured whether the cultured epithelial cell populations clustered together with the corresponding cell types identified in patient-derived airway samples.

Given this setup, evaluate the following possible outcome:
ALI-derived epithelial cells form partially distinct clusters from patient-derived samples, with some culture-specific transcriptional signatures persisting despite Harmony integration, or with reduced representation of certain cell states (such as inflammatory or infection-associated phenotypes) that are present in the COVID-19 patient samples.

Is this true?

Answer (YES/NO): NO